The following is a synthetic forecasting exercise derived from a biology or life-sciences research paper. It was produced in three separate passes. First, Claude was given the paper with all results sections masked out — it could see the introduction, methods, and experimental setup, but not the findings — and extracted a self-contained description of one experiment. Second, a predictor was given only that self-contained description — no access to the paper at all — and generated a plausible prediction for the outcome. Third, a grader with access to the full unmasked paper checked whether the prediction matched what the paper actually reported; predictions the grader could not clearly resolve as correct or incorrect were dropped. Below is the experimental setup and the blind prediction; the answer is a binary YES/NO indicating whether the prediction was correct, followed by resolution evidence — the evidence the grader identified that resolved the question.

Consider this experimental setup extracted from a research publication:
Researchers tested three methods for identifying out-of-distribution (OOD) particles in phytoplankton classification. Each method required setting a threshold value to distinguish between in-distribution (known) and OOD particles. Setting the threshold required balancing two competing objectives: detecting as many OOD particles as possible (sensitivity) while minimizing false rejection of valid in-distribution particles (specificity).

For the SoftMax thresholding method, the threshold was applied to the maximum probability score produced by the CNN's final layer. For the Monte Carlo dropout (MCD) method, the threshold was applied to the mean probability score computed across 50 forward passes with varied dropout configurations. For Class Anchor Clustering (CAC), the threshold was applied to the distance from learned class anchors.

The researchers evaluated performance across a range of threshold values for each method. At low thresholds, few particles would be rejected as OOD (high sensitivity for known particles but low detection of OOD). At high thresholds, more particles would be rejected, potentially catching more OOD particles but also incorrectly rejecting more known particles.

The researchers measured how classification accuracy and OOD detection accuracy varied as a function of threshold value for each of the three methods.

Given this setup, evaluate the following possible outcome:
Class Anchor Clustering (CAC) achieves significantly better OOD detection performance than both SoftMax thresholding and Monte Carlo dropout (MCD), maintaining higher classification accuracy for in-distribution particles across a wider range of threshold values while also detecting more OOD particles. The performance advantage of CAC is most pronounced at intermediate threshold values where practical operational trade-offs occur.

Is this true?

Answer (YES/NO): NO